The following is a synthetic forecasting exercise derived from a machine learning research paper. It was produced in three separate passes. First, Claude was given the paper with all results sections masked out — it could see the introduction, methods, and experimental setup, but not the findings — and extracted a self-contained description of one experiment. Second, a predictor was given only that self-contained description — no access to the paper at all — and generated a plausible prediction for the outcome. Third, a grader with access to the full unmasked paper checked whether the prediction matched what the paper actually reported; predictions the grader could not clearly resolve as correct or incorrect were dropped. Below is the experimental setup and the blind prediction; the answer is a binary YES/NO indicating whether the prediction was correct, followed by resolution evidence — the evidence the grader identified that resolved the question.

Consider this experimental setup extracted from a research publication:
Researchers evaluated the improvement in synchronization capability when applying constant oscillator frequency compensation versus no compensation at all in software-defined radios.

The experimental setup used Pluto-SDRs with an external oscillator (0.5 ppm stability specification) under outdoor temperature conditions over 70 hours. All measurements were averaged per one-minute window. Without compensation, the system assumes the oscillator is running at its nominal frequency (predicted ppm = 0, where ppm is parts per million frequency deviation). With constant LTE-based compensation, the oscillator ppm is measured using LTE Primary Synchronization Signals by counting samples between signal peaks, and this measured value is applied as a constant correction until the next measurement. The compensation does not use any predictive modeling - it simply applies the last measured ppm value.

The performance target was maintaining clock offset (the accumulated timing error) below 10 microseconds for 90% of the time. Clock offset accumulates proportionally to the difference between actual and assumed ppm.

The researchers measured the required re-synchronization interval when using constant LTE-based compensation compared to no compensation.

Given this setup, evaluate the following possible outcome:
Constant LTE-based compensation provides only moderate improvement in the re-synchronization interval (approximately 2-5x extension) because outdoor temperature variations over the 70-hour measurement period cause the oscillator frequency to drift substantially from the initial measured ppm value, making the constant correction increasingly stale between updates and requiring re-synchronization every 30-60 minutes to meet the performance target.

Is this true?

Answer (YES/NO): NO